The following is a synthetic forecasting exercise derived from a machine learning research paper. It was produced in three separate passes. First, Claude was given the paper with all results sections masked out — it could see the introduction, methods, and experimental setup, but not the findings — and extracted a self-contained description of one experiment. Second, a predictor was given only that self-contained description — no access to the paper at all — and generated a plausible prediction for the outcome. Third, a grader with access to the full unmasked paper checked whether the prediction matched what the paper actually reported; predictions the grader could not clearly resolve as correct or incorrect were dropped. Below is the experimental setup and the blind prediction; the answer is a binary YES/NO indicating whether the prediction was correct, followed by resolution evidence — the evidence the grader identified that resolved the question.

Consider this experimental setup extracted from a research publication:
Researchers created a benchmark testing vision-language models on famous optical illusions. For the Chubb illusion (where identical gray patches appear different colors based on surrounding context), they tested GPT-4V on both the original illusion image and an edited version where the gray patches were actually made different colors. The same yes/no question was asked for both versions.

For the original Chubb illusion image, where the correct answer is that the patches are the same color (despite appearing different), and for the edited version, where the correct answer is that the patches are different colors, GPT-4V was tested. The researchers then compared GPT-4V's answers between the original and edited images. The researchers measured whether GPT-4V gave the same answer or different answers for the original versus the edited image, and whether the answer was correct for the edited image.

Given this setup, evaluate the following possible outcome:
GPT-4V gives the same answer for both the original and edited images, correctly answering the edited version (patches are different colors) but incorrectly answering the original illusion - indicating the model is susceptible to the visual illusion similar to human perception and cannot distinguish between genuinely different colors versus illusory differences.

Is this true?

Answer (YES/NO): NO